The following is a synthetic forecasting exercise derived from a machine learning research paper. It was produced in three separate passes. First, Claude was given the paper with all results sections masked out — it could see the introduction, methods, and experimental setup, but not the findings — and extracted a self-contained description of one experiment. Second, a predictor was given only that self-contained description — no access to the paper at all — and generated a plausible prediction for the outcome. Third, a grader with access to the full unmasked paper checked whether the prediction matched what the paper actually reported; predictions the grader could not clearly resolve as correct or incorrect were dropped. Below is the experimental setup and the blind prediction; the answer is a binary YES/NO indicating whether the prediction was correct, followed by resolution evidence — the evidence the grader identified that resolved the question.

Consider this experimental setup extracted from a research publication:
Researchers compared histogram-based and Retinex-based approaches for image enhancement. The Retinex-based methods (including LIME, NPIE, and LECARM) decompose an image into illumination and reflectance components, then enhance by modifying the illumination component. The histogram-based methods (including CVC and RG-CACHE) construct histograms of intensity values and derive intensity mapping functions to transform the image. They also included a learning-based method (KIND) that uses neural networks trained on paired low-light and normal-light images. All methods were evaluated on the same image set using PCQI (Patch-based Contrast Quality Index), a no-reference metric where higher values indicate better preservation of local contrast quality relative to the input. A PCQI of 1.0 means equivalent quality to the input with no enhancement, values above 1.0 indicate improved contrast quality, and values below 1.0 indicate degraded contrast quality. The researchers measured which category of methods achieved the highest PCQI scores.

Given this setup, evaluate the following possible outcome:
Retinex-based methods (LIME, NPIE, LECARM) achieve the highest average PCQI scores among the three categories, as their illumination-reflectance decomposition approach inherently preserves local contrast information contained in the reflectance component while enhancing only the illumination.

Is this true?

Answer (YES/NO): NO